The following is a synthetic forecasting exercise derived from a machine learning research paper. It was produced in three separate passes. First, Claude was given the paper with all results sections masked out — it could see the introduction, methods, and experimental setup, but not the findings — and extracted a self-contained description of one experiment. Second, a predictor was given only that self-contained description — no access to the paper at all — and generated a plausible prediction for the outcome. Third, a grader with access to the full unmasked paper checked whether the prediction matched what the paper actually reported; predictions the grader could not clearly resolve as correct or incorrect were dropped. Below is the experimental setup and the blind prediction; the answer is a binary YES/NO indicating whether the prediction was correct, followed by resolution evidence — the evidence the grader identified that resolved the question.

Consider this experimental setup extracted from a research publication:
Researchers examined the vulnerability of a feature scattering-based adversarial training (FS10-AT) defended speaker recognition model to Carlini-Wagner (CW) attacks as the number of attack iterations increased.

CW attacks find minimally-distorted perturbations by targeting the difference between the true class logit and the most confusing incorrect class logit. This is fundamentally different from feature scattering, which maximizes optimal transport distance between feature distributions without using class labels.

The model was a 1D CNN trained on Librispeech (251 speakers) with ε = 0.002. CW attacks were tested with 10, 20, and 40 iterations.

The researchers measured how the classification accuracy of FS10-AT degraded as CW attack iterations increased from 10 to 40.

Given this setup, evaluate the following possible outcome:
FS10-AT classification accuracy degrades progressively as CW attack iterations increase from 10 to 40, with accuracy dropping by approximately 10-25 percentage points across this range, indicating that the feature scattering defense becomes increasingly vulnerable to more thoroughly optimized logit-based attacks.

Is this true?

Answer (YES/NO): NO